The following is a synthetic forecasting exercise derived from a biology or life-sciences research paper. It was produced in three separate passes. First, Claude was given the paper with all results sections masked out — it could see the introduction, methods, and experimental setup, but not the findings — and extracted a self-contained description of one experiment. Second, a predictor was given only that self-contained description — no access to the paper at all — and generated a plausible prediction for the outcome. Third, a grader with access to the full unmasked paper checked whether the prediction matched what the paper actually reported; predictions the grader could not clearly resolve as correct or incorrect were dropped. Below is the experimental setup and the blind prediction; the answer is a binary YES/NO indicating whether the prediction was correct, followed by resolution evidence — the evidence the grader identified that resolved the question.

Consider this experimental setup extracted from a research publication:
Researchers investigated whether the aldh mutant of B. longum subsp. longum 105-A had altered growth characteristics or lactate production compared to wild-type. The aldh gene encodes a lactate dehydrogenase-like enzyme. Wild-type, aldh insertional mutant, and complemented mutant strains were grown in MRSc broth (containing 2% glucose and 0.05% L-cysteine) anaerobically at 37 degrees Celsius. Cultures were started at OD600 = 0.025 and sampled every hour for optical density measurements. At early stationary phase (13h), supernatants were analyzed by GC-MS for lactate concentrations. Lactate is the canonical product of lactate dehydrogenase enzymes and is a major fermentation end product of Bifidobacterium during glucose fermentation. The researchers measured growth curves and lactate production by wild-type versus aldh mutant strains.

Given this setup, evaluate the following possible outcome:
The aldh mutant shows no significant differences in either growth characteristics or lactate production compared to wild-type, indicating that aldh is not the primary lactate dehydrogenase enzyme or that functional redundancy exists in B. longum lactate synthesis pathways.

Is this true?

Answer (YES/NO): YES